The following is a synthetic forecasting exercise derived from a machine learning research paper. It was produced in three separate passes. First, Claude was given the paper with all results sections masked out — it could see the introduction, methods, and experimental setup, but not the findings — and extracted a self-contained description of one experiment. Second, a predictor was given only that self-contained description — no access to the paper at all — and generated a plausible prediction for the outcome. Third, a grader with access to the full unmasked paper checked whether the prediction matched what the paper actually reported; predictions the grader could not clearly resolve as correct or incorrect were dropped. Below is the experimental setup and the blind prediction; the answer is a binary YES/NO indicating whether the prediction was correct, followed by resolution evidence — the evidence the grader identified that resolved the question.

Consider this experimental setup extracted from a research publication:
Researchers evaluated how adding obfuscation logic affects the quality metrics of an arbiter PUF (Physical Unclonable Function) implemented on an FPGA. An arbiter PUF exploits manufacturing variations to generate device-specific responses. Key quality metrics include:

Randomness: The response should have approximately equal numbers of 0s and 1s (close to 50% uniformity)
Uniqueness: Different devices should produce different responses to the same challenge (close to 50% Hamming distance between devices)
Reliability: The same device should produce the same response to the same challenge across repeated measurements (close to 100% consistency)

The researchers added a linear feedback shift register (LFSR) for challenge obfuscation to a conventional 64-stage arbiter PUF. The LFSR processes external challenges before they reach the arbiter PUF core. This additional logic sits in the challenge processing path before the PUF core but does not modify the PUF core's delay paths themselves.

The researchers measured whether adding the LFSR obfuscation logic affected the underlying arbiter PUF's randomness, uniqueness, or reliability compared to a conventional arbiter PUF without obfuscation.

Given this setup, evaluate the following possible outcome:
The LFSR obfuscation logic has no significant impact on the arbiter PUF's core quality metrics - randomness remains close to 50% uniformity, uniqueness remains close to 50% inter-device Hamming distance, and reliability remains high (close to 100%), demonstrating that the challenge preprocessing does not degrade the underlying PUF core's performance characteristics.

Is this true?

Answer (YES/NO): YES